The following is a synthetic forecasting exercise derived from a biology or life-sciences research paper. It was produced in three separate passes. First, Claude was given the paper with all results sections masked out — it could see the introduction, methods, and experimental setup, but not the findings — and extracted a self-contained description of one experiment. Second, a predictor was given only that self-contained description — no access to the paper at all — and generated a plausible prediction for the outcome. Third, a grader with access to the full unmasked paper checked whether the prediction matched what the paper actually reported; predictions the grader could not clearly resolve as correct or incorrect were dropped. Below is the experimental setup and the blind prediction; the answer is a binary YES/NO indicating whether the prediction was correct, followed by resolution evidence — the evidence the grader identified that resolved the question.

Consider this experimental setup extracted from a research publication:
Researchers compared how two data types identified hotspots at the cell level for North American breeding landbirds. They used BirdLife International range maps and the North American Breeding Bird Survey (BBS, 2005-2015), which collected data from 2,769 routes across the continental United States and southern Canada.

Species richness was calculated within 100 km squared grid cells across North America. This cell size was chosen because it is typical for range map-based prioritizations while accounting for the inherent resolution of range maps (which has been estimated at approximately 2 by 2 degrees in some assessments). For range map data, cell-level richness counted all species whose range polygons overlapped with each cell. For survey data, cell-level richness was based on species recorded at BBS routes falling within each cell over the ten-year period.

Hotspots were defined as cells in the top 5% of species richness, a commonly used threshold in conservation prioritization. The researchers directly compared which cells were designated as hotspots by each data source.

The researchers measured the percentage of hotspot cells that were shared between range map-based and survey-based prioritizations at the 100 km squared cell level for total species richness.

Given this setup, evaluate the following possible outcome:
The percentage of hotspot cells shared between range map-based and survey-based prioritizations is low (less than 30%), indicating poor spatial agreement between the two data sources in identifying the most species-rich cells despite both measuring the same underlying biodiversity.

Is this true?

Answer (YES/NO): NO